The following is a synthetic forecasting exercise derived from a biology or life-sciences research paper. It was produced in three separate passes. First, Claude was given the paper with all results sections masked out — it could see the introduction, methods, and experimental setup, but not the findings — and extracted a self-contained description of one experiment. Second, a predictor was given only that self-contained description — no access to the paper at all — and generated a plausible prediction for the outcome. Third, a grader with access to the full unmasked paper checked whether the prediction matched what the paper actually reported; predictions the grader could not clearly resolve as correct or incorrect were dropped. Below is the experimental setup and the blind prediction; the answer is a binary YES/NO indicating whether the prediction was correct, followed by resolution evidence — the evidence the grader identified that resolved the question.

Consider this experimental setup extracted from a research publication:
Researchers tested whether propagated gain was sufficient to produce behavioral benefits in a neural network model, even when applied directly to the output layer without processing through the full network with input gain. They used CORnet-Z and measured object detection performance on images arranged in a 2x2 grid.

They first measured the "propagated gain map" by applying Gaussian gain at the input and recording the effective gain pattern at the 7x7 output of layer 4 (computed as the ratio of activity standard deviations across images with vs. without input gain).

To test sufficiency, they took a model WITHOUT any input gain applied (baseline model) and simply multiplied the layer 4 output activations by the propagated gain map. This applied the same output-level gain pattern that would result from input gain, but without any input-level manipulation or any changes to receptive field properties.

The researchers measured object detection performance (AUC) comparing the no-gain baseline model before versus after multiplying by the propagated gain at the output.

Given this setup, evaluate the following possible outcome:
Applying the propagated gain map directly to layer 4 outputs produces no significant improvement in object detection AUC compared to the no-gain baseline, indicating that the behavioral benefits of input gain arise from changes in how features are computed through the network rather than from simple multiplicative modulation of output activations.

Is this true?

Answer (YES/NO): NO